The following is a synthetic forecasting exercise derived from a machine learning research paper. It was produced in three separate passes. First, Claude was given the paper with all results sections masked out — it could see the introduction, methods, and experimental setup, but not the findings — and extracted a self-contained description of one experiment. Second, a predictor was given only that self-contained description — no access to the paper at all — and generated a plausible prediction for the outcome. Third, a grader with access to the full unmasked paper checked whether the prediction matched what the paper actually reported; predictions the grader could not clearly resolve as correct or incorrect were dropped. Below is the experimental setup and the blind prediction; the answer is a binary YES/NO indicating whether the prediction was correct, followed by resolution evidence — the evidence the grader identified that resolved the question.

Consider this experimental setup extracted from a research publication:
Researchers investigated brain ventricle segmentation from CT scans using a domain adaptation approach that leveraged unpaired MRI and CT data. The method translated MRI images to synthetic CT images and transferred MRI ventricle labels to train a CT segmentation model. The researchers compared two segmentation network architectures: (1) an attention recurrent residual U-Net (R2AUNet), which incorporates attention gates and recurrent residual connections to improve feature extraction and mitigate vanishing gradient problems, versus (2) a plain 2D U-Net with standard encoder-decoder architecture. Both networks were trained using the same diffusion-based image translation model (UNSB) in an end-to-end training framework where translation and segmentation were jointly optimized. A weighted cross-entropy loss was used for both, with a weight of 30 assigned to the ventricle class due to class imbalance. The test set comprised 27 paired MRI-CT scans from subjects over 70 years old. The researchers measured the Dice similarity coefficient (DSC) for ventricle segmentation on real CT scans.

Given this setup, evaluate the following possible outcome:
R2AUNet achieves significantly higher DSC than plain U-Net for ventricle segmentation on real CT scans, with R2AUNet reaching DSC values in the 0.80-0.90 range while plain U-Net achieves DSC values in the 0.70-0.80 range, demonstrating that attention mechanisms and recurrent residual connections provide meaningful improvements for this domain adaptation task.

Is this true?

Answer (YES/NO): NO